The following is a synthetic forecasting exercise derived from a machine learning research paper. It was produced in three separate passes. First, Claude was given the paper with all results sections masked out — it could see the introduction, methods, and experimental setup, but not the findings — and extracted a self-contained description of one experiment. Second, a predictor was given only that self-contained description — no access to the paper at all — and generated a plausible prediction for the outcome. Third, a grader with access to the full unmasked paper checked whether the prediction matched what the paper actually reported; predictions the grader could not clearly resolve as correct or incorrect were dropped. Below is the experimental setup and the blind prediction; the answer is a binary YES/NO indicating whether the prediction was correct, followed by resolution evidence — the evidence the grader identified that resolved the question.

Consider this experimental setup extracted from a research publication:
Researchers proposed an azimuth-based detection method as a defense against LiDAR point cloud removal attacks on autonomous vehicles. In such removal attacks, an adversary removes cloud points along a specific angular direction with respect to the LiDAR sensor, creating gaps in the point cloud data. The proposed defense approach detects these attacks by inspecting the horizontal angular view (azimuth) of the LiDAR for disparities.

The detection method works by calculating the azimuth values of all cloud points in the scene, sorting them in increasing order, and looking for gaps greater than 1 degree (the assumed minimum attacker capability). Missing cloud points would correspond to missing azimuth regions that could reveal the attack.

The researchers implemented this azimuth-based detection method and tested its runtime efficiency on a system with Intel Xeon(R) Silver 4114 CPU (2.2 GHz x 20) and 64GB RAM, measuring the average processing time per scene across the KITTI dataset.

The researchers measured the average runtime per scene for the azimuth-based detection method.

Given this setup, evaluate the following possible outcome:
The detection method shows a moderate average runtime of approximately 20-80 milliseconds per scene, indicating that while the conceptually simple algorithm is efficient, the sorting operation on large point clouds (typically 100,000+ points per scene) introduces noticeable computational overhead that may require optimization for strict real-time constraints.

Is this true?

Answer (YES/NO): NO